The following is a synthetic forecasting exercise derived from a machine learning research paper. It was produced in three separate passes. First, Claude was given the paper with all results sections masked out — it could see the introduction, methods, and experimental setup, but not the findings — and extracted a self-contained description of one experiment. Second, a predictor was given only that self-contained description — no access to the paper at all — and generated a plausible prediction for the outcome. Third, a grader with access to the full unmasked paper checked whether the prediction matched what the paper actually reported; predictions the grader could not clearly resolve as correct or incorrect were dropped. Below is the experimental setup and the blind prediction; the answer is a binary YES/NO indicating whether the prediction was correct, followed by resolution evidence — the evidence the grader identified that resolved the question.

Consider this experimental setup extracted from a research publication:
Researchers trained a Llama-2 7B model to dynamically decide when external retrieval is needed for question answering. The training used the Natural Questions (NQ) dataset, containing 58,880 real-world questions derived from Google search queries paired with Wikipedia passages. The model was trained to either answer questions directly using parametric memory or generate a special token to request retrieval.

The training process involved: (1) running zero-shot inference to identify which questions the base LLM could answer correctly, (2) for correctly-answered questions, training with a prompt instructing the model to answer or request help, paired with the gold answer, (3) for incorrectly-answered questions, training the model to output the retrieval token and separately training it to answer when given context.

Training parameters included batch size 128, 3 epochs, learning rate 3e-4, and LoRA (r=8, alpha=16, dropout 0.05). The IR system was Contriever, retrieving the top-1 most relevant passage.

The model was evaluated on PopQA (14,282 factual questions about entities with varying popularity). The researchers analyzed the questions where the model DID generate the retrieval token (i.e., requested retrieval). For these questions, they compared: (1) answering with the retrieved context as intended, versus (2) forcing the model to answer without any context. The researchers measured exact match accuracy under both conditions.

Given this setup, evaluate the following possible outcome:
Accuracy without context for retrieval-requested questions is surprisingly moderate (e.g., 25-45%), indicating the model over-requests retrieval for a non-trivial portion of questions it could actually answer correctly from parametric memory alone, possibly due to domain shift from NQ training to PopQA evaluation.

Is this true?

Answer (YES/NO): NO